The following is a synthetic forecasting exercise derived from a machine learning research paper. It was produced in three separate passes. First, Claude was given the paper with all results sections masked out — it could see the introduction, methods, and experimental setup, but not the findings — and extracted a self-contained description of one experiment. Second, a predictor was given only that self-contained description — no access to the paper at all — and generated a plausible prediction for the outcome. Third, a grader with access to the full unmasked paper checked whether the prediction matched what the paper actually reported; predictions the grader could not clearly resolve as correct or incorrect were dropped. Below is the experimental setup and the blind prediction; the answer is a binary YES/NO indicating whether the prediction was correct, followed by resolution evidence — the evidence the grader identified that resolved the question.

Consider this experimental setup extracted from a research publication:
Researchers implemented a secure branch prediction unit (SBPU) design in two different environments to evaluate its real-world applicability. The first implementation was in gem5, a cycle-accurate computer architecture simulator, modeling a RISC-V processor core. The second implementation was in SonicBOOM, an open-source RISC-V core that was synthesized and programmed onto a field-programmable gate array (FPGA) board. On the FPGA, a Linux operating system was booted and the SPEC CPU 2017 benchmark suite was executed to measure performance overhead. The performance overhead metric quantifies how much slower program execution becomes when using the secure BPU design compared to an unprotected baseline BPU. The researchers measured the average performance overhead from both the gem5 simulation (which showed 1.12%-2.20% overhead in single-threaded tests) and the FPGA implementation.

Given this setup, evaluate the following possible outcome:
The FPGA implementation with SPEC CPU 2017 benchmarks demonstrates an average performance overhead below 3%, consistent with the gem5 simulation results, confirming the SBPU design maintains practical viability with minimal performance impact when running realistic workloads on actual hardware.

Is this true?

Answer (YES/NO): YES